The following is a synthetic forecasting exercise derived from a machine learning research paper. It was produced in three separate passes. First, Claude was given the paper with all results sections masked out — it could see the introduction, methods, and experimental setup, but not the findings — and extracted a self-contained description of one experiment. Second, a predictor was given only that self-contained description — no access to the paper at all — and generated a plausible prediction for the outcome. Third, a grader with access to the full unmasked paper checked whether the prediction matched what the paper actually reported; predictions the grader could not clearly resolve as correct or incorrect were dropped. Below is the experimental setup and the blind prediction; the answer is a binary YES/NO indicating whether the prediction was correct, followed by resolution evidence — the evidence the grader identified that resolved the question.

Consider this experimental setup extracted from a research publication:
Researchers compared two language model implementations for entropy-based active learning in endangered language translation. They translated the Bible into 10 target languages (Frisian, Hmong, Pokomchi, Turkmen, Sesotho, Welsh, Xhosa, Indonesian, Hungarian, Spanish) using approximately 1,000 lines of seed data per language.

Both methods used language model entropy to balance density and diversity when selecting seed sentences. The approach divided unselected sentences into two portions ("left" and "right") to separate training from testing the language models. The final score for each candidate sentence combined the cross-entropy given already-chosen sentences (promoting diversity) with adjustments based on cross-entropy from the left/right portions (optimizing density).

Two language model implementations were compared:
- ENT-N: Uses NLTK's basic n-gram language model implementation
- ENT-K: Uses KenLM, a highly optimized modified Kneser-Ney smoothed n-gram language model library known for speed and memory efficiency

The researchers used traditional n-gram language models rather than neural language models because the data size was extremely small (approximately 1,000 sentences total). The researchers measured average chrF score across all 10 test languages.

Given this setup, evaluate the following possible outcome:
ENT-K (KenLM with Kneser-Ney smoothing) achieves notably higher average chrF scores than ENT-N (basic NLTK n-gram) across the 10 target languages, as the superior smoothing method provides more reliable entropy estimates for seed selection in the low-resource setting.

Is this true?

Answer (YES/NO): YES